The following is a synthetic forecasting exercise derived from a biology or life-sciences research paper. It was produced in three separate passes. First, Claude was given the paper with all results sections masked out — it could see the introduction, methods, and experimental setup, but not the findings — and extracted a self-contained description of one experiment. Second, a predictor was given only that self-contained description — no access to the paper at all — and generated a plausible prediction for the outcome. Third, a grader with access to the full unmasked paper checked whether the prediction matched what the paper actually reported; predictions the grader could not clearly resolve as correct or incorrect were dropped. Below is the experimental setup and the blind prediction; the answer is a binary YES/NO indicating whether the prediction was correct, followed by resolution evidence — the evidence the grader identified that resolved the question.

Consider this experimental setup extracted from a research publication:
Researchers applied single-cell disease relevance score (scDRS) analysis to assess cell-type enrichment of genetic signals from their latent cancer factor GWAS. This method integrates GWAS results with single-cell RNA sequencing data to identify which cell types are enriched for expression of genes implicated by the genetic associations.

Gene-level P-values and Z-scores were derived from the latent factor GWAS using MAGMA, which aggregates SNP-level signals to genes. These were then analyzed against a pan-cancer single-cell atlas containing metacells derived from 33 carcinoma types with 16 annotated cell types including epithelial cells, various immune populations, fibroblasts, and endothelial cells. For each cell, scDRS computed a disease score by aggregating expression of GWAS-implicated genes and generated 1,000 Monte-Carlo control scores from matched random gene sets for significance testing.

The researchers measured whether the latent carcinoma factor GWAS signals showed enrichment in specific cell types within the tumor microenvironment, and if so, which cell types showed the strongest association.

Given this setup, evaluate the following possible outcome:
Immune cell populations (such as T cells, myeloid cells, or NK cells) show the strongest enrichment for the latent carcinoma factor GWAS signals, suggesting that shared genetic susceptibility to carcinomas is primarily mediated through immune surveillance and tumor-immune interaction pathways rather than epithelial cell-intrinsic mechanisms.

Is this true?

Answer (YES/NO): NO